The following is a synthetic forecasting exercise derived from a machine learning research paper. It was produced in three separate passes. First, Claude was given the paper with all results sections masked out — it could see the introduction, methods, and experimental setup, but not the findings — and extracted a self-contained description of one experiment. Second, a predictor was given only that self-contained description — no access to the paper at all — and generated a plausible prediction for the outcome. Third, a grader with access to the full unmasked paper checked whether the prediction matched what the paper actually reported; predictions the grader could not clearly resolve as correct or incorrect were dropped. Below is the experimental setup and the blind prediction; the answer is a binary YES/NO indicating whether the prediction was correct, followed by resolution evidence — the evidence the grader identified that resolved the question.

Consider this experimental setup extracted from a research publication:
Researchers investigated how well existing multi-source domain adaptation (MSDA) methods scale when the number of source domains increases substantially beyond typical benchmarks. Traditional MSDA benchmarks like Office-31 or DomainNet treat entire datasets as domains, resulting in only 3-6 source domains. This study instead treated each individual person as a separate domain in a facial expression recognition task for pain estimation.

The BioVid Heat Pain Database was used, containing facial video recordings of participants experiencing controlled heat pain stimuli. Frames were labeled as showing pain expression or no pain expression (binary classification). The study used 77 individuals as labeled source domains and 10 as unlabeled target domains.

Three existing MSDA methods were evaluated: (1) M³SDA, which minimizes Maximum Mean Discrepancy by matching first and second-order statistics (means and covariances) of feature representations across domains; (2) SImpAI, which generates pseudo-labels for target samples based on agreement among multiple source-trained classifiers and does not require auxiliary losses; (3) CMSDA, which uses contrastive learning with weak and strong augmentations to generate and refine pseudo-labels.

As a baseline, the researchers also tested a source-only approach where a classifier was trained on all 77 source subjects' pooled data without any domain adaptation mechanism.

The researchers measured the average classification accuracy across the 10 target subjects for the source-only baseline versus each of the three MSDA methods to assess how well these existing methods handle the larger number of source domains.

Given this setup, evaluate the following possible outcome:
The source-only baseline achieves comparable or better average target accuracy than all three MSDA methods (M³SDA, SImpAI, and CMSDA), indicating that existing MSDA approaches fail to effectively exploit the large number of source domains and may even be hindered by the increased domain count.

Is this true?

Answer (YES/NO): NO